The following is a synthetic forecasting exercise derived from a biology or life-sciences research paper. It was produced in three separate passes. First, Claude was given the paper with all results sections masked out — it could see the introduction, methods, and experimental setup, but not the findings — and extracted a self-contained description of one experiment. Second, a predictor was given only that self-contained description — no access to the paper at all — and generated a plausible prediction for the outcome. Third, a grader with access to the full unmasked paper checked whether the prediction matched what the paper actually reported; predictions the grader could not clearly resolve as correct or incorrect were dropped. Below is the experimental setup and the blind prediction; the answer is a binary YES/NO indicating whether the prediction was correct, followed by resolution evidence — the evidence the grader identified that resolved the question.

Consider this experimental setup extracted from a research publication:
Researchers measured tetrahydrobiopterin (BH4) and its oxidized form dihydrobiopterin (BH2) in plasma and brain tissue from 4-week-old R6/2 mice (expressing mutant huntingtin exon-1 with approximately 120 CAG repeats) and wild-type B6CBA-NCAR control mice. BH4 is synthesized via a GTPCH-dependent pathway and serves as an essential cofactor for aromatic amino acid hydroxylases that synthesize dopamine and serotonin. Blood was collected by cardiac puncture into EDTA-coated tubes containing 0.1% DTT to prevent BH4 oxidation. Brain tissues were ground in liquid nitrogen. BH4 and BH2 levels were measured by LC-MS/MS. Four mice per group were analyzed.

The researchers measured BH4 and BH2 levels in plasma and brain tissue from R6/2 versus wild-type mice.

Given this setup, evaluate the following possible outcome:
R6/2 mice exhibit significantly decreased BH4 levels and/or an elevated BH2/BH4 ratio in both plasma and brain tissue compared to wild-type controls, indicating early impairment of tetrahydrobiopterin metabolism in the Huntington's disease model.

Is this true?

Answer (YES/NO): NO